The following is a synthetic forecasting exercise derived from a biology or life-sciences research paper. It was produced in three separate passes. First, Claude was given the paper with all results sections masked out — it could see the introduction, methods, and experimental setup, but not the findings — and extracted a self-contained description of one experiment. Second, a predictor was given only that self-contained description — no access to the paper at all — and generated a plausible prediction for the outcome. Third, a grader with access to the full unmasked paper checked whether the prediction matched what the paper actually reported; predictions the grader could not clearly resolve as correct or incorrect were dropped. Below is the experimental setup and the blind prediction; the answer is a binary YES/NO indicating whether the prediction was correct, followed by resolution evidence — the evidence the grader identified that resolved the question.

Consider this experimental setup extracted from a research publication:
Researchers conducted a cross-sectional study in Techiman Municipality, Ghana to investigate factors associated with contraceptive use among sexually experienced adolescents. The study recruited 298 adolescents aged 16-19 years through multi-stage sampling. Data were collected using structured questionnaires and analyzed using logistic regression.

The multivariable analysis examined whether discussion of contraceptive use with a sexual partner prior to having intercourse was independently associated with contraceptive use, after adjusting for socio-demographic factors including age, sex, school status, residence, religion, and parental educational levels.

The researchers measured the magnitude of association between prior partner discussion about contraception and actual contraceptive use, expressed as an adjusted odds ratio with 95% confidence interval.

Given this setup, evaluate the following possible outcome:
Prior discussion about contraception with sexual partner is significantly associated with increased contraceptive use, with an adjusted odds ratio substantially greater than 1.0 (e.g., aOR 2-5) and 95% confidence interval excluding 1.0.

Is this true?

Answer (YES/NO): YES